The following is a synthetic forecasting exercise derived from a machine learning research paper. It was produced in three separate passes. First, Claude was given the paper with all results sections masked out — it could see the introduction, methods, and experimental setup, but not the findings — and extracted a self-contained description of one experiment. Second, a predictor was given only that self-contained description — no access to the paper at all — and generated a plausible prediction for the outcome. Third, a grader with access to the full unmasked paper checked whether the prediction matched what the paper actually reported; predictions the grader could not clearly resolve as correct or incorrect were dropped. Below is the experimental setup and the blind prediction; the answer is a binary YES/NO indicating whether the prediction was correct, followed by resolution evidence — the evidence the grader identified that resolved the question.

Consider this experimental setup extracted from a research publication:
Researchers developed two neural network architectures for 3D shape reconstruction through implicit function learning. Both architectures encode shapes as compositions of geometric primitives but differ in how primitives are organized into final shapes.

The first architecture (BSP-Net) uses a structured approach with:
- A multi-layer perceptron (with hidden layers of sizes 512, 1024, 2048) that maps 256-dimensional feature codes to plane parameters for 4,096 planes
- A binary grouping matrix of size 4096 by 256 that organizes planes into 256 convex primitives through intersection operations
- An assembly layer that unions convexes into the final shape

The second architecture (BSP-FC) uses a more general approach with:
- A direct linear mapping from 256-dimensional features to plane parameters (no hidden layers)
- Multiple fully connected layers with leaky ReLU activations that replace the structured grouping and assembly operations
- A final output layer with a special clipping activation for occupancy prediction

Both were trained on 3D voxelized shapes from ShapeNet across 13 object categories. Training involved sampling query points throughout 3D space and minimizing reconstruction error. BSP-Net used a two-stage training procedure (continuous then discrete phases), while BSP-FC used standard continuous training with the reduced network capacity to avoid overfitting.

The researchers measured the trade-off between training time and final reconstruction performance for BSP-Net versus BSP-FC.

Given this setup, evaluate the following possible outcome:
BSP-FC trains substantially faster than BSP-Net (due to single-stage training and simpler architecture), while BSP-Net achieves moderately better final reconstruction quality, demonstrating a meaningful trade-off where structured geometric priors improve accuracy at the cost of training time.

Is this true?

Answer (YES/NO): NO